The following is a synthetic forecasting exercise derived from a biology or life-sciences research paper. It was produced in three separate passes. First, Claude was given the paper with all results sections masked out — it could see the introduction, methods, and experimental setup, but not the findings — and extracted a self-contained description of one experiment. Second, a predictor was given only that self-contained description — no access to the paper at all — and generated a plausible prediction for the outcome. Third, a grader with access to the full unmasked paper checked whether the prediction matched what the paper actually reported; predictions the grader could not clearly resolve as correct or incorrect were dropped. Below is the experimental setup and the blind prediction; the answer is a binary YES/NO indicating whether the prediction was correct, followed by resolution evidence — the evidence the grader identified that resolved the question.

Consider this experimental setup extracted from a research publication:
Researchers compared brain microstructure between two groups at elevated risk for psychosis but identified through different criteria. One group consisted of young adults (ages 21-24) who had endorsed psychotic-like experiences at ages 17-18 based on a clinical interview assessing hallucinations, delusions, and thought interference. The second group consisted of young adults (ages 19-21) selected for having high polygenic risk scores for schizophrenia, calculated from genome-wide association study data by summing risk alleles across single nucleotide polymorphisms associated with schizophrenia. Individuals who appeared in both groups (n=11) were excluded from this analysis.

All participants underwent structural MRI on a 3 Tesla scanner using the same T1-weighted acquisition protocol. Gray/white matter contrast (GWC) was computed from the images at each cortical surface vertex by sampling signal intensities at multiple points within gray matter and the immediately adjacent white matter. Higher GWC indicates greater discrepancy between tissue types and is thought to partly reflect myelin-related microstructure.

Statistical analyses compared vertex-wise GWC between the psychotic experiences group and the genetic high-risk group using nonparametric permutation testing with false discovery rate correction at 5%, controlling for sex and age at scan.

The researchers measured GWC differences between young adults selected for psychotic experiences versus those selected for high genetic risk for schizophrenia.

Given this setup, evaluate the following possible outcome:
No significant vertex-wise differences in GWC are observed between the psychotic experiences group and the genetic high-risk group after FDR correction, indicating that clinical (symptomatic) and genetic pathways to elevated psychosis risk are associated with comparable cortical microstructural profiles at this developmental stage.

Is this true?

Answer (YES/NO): YES